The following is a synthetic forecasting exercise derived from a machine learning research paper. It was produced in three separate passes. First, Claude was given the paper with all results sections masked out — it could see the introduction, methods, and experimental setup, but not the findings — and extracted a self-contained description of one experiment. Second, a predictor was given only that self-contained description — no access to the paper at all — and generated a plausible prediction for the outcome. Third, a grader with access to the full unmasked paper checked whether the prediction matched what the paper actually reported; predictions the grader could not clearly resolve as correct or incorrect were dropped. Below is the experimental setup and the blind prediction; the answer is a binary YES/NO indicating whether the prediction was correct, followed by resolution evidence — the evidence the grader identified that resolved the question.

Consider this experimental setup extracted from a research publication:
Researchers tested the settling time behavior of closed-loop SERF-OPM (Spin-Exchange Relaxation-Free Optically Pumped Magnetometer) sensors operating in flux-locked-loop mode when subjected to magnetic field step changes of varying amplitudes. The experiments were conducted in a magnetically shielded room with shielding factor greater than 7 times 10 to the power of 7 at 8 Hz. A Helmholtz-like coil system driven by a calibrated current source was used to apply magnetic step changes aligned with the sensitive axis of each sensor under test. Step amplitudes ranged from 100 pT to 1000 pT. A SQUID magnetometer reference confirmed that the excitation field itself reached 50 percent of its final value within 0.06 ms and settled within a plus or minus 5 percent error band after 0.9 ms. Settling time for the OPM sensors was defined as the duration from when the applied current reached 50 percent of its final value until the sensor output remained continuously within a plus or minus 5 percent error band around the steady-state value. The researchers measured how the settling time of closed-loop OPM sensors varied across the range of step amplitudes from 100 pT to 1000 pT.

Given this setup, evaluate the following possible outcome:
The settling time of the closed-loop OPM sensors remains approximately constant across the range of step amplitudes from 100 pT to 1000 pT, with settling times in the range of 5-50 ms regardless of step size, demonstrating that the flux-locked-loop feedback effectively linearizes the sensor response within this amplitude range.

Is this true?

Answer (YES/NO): NO